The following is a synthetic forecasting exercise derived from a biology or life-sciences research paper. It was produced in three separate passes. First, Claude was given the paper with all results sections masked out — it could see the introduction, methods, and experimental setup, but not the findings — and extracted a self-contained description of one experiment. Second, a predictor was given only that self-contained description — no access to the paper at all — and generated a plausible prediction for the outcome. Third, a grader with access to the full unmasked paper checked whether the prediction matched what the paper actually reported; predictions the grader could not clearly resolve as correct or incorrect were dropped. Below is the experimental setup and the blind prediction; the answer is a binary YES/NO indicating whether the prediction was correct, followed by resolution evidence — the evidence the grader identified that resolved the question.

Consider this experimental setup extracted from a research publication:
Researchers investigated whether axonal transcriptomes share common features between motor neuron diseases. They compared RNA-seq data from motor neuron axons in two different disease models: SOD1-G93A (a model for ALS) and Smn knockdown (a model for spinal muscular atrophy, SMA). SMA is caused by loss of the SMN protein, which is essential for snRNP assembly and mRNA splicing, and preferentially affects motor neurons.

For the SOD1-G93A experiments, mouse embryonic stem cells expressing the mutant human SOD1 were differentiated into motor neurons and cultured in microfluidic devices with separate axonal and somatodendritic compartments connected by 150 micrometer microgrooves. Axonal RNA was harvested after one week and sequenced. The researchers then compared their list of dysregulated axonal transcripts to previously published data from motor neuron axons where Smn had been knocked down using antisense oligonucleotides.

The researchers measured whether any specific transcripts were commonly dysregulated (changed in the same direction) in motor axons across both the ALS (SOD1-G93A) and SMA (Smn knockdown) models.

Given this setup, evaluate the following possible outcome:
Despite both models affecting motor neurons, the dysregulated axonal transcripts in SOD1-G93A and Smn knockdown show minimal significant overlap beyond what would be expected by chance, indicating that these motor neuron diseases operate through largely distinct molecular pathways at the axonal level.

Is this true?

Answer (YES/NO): NO